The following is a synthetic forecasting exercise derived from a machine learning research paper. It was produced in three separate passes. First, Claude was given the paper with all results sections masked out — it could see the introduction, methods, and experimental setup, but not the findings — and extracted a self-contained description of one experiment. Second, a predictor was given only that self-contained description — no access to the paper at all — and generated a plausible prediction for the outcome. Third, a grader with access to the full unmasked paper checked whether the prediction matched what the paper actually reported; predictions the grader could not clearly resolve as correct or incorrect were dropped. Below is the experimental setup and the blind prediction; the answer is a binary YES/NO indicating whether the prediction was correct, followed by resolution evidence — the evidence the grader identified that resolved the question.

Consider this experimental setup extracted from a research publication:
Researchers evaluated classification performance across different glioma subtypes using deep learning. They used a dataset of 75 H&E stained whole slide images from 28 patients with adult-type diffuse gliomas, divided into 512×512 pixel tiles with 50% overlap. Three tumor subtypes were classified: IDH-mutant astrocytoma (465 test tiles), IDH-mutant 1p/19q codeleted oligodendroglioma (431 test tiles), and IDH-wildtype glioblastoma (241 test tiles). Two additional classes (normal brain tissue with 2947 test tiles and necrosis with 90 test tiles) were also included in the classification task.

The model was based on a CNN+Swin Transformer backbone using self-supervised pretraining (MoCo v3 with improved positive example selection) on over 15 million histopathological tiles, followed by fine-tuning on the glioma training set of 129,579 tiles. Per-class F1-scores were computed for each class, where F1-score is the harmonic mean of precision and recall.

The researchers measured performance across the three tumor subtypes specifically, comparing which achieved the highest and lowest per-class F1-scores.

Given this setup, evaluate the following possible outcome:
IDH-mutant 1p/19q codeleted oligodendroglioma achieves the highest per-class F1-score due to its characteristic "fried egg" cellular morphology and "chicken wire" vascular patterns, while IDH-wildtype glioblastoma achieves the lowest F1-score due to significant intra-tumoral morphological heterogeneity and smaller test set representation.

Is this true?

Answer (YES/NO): NO